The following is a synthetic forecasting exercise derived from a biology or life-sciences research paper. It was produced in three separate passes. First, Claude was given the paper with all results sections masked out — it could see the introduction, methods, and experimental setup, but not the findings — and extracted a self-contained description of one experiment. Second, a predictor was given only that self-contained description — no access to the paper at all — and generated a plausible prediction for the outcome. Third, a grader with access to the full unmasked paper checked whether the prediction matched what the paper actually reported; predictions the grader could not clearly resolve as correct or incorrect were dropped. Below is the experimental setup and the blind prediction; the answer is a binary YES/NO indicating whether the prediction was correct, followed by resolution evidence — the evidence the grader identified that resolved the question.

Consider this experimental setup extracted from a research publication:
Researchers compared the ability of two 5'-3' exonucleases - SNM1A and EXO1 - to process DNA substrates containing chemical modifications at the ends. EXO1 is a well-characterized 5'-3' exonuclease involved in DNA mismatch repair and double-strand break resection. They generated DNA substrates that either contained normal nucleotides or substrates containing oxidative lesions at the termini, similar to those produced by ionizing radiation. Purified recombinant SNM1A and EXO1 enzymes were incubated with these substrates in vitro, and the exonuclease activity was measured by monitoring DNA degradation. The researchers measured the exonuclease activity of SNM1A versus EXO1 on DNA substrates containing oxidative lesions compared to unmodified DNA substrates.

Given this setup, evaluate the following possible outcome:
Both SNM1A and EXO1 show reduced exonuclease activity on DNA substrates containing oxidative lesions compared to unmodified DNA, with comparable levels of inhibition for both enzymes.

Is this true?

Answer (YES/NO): NO